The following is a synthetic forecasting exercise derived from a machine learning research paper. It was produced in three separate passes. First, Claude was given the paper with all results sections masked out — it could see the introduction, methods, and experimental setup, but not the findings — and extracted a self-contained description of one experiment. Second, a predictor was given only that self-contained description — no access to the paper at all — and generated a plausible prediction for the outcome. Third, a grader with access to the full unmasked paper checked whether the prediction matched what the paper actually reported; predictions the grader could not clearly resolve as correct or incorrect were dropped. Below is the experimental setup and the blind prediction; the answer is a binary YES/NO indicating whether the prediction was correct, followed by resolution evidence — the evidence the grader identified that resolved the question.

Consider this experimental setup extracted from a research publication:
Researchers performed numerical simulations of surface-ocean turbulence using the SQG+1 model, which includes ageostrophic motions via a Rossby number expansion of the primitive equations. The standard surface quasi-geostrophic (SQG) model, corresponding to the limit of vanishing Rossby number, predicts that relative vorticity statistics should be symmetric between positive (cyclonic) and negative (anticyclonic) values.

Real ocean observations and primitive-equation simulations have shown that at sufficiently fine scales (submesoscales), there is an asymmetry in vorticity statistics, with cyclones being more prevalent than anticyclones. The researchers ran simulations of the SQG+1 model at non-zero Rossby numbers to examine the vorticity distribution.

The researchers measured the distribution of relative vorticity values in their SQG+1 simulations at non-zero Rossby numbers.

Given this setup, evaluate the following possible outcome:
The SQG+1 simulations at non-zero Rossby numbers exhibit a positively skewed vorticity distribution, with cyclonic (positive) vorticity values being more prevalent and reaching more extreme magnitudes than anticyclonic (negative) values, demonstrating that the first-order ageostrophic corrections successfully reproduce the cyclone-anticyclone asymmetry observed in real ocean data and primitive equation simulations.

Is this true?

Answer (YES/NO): YES